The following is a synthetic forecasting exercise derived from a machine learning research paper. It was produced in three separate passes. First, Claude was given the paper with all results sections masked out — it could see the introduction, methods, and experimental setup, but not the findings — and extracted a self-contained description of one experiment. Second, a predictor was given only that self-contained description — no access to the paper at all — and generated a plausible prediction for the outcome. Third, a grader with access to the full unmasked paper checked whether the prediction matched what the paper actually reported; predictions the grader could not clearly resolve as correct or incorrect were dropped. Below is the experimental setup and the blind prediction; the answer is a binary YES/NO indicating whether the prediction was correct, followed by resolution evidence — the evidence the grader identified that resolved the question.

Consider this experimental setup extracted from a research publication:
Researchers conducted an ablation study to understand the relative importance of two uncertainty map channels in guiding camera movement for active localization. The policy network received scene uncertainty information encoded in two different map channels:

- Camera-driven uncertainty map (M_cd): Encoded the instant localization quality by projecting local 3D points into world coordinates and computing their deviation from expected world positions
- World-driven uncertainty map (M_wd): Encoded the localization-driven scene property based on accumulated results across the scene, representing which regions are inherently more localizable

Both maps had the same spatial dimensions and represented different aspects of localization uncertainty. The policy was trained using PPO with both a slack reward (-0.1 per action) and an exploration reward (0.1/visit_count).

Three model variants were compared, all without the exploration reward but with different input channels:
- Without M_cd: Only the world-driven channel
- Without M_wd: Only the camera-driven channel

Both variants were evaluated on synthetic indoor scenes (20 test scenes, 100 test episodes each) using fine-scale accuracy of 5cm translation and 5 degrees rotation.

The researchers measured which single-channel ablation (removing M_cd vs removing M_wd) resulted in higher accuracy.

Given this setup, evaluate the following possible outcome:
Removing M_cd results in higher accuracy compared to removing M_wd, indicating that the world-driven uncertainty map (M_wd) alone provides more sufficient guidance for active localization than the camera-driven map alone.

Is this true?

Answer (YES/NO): YES